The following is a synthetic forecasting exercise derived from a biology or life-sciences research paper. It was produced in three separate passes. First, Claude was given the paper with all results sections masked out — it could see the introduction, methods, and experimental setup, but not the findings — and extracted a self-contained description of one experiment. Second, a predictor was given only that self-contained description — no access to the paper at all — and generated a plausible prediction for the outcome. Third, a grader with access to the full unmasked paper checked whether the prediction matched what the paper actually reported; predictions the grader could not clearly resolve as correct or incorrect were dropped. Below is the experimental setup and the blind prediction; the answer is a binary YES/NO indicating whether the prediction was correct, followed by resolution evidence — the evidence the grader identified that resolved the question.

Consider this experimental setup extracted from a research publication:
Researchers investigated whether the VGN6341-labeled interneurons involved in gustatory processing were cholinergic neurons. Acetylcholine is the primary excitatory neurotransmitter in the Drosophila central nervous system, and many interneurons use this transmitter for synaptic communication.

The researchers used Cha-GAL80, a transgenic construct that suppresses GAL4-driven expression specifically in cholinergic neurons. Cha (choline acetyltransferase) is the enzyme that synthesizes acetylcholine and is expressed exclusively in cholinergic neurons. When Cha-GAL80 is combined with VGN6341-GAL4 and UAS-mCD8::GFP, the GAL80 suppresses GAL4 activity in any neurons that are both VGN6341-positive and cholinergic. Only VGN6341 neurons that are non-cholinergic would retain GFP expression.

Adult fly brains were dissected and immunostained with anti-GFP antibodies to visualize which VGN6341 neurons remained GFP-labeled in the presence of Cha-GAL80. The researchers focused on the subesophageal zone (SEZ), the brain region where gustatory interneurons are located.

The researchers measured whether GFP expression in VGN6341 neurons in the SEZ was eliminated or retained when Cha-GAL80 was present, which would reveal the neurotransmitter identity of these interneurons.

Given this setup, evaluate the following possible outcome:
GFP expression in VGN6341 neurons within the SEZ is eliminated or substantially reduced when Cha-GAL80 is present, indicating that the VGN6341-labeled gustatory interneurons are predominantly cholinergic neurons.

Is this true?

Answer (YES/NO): YES